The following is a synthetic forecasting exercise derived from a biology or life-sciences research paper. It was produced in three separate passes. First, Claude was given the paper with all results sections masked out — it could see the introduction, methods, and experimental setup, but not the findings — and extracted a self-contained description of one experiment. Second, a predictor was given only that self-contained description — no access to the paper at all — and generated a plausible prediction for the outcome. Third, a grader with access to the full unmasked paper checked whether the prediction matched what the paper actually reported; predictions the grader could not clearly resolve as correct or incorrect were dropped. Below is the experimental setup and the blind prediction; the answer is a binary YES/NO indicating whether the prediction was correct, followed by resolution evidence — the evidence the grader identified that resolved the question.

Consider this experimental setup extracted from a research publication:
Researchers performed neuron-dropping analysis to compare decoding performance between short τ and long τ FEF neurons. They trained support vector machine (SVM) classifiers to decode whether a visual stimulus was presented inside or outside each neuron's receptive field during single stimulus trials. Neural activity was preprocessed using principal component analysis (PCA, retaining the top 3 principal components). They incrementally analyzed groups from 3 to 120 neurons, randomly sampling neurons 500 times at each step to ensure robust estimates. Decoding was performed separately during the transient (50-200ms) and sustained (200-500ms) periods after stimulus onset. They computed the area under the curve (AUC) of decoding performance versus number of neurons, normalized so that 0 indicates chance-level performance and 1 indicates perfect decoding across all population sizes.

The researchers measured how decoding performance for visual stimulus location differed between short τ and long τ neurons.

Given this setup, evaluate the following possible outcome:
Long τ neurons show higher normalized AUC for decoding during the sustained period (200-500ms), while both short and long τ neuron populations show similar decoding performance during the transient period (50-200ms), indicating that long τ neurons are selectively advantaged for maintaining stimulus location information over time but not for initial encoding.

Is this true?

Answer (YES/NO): NO